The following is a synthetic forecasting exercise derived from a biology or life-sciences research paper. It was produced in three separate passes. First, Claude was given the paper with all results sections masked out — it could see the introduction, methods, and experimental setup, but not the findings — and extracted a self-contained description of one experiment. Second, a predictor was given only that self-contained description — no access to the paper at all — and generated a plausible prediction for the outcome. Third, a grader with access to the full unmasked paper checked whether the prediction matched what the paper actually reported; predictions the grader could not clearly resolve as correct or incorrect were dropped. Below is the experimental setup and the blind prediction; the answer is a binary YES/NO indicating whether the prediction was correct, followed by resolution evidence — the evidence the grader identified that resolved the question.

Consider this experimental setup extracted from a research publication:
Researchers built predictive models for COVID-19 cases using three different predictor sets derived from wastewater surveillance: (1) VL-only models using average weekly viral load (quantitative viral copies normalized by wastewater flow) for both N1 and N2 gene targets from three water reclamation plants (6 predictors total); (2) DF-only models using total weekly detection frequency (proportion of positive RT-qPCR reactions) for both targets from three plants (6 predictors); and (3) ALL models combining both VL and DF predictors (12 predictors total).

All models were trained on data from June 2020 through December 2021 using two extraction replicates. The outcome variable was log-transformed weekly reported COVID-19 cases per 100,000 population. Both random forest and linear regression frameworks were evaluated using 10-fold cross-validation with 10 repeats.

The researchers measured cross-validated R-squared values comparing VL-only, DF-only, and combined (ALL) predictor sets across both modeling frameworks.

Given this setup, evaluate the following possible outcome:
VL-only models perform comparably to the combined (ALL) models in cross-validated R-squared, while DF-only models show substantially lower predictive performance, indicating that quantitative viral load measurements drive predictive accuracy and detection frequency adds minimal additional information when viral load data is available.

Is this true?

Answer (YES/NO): NO